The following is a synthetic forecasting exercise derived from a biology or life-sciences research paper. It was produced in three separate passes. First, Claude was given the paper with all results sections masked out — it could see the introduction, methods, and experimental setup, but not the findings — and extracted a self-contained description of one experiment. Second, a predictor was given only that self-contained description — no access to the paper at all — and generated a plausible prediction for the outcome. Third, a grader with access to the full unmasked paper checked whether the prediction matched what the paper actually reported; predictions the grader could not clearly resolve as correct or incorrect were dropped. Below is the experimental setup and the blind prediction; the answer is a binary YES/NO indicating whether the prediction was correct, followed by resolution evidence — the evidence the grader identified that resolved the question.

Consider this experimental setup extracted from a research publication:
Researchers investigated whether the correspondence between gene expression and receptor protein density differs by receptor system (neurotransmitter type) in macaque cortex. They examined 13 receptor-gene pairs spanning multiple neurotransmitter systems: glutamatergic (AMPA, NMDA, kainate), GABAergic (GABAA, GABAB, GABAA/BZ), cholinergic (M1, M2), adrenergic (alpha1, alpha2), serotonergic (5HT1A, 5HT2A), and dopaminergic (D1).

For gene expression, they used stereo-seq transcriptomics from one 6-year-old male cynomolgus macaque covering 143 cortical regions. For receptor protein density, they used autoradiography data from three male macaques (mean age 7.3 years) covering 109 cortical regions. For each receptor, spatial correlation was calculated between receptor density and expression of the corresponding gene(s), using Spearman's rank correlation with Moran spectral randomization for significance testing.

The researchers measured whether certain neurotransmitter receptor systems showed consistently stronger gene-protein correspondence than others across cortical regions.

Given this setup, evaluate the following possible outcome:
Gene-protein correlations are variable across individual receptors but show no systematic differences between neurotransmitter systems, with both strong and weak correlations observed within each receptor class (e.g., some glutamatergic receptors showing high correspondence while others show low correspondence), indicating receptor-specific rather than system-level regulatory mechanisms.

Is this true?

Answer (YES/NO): NO